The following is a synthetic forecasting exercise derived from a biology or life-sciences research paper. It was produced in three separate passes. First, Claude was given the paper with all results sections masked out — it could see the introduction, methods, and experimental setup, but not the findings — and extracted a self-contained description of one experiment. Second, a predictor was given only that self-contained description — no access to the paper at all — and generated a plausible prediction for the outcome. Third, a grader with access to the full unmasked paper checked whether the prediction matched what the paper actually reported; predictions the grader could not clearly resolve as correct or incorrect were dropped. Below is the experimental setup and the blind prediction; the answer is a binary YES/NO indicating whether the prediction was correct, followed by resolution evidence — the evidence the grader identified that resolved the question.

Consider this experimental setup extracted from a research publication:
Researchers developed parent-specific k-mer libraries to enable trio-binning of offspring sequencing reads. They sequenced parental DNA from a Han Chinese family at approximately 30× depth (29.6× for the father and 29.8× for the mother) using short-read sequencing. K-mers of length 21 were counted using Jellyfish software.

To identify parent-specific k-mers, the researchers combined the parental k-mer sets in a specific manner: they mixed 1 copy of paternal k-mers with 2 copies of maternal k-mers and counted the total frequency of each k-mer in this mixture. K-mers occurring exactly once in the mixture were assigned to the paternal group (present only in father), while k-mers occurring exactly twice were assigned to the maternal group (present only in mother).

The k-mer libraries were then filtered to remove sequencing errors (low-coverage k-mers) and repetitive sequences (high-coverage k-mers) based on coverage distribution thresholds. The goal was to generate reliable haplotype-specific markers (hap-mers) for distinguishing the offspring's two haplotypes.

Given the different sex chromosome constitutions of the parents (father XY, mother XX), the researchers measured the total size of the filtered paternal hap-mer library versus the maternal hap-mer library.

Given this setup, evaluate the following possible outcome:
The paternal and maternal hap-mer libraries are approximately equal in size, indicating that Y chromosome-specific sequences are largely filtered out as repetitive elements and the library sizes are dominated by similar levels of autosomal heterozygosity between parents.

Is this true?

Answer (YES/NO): NO